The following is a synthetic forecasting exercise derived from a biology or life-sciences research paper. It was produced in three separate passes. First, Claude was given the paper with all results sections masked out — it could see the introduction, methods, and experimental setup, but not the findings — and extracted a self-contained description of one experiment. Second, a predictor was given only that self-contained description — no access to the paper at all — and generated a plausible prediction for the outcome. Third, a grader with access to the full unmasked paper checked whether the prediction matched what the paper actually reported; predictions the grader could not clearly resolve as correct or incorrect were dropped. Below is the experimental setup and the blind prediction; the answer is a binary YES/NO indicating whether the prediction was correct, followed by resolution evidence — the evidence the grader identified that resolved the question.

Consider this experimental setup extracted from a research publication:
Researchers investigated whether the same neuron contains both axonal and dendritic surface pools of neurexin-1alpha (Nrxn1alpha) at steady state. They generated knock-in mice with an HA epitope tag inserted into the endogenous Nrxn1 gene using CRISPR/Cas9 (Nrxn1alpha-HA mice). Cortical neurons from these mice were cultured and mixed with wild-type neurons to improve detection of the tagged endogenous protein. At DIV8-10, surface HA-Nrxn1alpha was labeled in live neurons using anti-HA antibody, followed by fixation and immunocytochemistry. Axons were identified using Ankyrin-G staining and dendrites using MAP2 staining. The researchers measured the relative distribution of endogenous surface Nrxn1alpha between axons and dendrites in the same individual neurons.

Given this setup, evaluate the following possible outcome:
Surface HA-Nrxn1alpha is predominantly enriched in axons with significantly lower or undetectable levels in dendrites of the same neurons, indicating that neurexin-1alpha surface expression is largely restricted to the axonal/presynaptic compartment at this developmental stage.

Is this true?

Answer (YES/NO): NO